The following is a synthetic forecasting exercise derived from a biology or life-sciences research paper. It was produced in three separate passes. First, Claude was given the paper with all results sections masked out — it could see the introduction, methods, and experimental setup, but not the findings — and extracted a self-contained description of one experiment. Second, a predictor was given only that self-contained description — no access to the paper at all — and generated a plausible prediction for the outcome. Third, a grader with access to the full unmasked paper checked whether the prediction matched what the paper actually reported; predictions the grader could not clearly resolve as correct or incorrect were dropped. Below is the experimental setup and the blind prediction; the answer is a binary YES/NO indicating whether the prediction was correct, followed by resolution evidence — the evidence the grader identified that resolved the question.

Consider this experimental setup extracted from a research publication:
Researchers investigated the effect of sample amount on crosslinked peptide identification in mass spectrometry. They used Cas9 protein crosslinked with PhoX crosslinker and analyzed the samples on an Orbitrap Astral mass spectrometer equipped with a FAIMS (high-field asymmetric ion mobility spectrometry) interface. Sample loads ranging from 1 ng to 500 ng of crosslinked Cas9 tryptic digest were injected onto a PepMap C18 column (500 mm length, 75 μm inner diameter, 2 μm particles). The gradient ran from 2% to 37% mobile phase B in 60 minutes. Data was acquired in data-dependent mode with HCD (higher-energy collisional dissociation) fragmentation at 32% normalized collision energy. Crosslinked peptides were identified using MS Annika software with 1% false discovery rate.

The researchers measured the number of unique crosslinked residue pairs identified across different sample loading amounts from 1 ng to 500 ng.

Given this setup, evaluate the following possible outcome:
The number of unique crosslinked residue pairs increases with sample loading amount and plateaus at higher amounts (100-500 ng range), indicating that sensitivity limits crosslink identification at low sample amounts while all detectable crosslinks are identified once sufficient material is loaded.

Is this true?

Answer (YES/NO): YES